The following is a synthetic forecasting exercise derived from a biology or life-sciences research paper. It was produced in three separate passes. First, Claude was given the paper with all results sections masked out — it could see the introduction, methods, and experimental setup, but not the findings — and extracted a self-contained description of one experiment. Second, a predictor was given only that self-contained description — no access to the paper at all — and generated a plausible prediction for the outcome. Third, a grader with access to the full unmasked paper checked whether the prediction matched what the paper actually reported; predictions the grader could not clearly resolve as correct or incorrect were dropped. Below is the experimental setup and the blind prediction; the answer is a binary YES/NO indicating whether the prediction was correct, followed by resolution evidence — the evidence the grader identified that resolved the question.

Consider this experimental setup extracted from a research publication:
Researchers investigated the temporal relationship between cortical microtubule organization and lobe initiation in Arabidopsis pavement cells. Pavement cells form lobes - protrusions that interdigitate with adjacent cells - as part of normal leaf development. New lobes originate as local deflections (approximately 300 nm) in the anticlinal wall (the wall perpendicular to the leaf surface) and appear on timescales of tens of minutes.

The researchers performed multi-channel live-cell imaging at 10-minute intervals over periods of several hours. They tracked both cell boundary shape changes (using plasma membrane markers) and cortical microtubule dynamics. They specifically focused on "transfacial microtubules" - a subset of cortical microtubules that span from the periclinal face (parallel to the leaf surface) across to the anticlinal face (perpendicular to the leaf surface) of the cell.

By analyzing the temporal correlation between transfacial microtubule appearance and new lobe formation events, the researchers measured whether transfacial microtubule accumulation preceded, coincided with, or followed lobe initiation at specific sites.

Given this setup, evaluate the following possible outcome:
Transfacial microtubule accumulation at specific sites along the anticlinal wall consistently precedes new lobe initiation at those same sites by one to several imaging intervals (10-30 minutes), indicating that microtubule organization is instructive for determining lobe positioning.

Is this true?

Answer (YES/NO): NO